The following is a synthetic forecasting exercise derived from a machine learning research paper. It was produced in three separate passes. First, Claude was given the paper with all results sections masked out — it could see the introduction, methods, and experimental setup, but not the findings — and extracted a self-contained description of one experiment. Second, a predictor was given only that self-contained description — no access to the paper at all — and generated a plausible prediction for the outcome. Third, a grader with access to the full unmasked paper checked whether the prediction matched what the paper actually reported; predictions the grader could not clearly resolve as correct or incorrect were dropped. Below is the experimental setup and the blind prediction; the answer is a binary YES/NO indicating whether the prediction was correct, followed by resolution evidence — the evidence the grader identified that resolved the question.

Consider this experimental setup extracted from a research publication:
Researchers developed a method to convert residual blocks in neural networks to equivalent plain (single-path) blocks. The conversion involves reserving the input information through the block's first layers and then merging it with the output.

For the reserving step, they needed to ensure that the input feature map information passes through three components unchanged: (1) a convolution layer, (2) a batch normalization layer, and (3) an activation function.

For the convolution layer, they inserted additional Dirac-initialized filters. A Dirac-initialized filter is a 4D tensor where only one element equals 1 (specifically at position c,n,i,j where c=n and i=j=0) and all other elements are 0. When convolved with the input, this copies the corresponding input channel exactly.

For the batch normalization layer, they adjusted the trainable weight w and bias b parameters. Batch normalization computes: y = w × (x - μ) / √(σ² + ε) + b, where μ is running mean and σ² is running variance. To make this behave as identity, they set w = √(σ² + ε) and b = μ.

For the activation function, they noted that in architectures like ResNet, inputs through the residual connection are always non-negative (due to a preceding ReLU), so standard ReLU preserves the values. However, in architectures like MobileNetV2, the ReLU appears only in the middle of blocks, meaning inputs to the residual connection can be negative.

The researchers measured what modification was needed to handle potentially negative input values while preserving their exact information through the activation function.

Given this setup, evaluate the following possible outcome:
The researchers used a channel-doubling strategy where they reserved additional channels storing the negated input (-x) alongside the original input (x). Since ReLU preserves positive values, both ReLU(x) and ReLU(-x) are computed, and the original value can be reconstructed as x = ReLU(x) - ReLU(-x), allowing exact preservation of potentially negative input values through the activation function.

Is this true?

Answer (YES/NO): NO